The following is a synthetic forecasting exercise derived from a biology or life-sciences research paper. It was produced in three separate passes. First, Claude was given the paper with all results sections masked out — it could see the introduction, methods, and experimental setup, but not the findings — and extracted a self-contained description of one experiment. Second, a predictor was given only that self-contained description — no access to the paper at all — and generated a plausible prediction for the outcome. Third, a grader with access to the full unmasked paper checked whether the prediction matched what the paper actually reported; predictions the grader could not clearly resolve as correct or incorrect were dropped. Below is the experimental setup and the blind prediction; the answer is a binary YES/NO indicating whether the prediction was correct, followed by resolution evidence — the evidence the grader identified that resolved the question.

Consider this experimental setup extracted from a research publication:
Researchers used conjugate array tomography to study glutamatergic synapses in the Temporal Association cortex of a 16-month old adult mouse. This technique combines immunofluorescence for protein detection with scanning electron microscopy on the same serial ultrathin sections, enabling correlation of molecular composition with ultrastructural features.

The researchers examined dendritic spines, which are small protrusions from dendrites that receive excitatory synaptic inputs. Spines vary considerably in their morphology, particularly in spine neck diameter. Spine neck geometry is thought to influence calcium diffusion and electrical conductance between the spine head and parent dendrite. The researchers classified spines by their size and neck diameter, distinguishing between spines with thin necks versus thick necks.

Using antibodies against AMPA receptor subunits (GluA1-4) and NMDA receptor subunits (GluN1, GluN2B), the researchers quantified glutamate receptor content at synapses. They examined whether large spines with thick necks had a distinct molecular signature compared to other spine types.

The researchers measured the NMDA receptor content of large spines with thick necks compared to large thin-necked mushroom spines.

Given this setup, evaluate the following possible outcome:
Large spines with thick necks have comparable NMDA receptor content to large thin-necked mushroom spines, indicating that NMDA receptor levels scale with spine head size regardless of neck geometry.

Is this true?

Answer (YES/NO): NO